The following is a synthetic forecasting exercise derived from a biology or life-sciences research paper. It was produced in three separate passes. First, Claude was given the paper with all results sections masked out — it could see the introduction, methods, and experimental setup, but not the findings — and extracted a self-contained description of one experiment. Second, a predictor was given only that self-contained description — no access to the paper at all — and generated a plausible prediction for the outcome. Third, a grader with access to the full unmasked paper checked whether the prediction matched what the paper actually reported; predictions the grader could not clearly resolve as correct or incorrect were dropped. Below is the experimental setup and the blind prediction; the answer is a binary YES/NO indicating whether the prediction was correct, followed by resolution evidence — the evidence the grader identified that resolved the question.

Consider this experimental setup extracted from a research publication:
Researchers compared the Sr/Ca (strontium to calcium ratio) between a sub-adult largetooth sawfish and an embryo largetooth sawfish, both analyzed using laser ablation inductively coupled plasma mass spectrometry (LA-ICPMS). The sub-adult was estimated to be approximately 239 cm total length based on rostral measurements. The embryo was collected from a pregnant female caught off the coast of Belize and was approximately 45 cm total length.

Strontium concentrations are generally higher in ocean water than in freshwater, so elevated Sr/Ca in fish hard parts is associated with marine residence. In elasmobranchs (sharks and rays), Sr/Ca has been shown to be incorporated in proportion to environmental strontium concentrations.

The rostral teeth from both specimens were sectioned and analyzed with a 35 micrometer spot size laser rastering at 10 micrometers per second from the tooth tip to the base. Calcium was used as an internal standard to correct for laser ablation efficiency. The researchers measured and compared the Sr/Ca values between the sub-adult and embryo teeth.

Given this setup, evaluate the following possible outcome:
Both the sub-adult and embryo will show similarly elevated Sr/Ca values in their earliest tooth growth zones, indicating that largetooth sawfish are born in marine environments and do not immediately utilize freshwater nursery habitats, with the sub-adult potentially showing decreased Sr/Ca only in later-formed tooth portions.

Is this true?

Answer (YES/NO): NO